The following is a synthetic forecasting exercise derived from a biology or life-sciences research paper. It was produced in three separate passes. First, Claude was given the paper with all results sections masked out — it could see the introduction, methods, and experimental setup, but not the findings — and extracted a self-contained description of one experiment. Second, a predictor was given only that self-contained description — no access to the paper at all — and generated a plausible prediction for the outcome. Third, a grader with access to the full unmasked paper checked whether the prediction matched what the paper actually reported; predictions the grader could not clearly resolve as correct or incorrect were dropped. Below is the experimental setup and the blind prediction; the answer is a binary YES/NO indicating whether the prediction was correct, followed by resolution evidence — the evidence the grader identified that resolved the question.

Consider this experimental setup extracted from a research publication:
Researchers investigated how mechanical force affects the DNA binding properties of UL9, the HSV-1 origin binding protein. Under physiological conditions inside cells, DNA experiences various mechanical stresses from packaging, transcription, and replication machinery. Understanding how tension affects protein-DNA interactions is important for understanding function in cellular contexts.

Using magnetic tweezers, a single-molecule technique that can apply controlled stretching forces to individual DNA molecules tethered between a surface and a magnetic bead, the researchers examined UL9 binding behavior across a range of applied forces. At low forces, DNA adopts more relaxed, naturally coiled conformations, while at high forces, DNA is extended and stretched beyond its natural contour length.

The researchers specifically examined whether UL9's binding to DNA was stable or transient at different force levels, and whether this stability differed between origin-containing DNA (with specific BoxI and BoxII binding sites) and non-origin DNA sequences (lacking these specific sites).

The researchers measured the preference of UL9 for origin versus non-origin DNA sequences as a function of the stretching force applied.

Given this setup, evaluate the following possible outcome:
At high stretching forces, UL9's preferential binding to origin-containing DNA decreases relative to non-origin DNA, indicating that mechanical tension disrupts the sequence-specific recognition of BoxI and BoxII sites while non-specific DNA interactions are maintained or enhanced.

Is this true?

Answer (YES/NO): YES